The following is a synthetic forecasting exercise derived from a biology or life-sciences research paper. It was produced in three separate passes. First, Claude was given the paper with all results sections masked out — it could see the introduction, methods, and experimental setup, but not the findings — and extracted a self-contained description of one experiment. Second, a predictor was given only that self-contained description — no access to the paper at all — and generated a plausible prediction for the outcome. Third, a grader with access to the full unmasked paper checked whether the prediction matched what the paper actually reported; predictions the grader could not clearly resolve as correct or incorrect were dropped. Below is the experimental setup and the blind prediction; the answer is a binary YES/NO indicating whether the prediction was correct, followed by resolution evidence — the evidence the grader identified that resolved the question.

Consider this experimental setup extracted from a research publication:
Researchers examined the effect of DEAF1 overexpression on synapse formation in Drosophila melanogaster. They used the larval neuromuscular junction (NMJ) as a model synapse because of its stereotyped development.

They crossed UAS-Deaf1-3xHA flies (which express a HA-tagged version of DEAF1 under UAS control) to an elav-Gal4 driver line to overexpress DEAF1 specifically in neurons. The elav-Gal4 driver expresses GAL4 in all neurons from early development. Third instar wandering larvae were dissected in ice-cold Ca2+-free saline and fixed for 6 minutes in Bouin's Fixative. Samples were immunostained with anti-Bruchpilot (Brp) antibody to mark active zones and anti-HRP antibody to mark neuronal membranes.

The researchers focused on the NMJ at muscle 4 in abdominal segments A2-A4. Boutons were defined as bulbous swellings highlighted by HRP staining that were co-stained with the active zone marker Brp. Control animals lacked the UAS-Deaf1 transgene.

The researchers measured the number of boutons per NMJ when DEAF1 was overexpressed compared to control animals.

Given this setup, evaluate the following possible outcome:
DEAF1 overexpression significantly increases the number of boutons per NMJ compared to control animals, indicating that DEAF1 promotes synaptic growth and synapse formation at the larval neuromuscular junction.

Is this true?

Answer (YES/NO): NO